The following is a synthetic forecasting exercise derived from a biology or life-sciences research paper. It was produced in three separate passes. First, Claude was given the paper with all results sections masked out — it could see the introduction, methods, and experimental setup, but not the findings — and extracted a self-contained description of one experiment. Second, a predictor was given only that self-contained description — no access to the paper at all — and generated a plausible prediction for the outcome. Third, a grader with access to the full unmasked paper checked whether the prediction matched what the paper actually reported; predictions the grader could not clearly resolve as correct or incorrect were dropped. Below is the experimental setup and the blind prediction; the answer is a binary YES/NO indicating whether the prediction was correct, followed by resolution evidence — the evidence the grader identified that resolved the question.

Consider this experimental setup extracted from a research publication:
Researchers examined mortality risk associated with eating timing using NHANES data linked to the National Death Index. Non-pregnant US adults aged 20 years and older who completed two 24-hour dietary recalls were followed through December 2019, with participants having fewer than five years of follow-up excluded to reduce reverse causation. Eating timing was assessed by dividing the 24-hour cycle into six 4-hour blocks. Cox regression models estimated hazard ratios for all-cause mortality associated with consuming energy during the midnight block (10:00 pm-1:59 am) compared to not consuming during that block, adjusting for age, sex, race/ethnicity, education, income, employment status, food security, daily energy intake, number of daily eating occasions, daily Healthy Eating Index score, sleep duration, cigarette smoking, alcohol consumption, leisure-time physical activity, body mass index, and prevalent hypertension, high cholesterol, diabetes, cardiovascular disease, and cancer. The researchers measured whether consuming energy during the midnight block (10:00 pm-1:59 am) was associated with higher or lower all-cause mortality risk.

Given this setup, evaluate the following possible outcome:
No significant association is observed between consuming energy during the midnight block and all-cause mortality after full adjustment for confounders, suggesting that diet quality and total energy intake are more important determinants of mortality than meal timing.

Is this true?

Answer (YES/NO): NO